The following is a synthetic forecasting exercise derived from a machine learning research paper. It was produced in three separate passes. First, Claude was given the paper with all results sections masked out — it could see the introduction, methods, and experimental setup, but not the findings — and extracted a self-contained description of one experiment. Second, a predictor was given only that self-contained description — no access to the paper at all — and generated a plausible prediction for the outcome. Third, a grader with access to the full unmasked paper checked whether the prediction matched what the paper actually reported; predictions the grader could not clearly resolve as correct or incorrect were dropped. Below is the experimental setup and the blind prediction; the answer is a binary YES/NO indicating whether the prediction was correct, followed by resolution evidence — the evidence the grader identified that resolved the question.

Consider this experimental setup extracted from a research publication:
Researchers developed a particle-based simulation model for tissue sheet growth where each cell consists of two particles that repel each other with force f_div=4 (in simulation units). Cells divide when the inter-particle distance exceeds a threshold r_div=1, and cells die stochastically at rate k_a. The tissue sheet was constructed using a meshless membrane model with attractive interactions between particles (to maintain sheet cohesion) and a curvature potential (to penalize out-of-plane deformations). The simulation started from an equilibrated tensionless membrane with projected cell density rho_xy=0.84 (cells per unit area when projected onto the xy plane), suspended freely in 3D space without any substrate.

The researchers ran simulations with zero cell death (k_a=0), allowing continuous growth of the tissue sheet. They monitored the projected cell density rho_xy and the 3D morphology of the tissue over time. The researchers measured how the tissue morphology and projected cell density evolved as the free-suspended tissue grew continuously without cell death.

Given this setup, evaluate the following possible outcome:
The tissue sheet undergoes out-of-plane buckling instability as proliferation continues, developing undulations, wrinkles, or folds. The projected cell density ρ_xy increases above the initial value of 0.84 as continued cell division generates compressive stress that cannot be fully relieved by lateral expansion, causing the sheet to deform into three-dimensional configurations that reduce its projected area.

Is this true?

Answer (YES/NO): YES